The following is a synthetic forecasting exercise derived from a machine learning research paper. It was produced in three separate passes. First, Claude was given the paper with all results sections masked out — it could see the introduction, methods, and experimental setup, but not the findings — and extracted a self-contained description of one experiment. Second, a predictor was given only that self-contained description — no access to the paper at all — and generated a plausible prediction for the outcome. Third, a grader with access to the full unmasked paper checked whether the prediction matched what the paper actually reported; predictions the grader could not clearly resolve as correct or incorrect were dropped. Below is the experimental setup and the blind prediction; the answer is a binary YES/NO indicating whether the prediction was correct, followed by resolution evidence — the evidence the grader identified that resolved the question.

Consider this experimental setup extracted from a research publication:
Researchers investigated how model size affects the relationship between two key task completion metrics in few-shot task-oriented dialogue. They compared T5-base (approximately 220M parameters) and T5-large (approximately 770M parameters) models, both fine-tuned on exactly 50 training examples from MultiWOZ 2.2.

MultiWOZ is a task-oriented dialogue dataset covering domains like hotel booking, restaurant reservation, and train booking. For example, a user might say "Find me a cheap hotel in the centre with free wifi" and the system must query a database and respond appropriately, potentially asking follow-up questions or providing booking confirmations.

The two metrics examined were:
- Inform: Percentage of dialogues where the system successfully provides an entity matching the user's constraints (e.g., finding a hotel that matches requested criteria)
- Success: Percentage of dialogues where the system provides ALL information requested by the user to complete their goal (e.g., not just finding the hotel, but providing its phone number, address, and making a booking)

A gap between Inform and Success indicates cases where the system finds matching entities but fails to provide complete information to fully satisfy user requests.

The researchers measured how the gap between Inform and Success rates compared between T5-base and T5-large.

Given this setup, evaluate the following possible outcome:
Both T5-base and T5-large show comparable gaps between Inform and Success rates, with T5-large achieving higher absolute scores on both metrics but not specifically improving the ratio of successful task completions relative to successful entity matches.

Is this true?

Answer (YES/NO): NO